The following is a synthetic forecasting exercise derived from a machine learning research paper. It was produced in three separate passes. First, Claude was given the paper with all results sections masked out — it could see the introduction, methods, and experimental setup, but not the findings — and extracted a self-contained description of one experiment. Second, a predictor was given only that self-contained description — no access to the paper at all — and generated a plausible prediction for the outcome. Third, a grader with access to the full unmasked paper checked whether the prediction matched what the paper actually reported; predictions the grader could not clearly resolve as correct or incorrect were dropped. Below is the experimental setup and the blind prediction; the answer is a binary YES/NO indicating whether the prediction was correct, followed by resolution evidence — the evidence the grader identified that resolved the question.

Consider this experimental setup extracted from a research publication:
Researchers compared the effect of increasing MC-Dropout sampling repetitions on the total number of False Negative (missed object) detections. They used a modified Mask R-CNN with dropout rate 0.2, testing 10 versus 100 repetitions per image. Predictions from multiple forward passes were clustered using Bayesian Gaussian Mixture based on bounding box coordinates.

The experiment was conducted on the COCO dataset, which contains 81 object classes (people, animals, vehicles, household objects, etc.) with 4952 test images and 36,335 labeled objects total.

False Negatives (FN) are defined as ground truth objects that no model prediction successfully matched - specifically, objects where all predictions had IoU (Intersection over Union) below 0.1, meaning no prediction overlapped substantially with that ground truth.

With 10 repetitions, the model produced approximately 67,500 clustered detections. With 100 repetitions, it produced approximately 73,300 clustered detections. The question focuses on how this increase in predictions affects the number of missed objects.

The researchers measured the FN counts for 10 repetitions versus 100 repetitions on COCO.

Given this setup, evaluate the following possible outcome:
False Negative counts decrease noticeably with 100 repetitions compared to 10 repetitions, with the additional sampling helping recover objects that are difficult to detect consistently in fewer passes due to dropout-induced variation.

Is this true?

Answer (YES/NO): NO